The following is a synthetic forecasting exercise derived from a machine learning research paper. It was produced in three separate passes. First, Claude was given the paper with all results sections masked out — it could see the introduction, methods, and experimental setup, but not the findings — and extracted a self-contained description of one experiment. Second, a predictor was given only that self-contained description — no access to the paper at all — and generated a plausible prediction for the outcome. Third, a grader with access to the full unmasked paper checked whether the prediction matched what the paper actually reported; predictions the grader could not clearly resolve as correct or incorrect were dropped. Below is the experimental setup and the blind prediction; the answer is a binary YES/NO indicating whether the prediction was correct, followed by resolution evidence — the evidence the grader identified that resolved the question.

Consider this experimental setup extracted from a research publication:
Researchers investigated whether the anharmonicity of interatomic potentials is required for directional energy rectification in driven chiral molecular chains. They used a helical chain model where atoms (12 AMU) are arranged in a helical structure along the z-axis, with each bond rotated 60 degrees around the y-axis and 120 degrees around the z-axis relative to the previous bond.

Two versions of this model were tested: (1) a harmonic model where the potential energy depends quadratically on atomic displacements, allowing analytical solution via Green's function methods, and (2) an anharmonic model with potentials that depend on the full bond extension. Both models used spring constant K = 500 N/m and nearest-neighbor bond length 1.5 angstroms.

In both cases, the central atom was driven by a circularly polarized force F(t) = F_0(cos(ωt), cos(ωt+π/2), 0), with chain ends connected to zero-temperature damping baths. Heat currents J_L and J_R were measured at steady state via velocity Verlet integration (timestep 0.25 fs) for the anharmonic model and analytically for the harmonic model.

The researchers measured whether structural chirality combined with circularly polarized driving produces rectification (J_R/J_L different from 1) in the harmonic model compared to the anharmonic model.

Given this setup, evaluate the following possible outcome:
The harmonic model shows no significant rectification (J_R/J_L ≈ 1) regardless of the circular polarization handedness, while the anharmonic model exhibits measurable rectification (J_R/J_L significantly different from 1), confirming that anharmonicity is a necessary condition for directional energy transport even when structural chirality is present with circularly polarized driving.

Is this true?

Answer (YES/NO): NO